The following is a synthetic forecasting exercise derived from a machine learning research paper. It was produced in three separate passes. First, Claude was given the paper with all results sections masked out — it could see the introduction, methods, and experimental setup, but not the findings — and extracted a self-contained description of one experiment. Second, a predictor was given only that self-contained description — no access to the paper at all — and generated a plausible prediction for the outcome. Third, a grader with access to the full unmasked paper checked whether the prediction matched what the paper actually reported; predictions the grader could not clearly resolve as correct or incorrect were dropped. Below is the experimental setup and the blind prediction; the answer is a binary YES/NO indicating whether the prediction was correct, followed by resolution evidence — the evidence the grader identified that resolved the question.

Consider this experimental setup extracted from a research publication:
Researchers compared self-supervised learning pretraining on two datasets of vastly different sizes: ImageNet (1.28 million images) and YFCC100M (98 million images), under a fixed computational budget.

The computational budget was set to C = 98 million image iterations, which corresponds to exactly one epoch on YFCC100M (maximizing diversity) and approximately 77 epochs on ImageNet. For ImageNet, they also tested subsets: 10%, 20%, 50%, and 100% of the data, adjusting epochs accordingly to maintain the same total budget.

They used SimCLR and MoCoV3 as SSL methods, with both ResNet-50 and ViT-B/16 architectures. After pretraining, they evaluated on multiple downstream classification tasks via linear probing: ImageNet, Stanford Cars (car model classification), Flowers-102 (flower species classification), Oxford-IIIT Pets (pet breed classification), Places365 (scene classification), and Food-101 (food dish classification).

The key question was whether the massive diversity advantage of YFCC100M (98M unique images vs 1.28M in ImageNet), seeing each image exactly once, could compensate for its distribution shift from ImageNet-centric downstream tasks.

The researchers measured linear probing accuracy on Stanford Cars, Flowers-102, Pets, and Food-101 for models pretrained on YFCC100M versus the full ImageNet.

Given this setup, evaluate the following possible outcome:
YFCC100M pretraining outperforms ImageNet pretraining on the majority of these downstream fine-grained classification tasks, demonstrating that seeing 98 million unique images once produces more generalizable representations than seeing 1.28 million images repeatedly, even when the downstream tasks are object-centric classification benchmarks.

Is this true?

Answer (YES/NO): NO